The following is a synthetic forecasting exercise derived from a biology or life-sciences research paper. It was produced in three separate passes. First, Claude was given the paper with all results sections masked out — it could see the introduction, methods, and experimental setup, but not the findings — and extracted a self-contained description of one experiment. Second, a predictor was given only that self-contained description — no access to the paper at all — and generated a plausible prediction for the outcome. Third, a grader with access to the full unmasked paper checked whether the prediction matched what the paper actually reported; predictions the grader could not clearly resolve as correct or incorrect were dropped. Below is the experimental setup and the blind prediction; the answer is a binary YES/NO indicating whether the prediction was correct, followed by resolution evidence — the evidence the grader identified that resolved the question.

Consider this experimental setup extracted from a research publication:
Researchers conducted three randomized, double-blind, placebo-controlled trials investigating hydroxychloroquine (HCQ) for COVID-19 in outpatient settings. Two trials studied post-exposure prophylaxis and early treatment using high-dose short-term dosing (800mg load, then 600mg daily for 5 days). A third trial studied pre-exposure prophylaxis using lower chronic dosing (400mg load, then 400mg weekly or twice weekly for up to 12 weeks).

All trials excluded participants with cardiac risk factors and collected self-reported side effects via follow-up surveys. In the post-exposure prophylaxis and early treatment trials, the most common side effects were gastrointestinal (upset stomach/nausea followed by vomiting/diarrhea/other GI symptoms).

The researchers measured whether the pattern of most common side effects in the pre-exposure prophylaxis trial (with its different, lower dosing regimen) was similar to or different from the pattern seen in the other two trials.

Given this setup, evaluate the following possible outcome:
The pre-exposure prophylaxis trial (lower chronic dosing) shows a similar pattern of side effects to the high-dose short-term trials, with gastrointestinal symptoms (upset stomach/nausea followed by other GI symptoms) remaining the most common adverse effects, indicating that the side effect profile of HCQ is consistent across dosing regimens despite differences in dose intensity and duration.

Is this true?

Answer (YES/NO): YES